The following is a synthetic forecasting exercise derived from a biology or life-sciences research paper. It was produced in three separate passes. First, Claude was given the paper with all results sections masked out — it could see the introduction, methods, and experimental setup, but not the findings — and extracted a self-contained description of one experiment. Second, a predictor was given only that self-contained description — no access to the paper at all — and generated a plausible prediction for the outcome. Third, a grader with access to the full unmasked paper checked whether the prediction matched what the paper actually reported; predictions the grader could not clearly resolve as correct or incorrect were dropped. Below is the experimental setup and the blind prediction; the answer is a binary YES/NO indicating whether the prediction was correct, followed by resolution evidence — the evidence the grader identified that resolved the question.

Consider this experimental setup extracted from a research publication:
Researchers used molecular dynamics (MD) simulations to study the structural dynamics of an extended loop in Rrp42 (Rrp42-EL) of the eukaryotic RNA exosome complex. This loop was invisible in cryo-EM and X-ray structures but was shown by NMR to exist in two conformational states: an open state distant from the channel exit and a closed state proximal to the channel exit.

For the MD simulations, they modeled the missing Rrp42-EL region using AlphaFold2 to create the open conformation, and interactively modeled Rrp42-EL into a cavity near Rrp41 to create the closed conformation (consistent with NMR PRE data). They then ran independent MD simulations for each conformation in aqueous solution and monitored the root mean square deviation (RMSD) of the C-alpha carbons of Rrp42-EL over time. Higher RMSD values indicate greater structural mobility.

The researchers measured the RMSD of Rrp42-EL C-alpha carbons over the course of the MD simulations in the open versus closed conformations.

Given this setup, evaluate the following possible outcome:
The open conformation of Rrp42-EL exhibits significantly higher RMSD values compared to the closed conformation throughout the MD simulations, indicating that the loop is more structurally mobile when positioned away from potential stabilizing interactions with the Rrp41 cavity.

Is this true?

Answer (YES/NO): YES